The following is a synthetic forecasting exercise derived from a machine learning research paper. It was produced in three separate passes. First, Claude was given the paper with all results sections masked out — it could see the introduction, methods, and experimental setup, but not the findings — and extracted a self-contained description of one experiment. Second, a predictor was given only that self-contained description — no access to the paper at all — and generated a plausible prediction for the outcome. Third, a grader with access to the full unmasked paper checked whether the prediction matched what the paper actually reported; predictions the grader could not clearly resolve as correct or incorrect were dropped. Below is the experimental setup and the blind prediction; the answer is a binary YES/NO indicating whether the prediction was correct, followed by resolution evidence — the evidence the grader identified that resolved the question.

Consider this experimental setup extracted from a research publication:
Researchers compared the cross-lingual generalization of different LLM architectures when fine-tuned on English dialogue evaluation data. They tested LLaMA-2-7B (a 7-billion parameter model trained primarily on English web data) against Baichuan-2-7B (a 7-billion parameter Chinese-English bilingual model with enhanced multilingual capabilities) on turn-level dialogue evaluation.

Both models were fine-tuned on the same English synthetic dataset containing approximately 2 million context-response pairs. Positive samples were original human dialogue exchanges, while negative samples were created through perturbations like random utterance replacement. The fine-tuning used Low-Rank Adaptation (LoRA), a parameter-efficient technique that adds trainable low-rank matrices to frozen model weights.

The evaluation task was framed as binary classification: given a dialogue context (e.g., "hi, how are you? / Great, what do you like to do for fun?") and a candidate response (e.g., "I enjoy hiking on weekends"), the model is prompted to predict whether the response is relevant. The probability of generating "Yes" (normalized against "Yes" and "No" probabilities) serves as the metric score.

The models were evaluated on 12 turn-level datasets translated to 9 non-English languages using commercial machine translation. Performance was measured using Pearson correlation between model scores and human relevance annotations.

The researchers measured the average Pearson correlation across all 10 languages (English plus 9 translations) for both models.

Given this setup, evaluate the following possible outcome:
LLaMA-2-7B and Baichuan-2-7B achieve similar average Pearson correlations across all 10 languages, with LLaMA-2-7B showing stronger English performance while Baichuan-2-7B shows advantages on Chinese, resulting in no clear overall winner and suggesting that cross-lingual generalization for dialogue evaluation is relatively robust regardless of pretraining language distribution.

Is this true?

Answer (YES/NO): NO